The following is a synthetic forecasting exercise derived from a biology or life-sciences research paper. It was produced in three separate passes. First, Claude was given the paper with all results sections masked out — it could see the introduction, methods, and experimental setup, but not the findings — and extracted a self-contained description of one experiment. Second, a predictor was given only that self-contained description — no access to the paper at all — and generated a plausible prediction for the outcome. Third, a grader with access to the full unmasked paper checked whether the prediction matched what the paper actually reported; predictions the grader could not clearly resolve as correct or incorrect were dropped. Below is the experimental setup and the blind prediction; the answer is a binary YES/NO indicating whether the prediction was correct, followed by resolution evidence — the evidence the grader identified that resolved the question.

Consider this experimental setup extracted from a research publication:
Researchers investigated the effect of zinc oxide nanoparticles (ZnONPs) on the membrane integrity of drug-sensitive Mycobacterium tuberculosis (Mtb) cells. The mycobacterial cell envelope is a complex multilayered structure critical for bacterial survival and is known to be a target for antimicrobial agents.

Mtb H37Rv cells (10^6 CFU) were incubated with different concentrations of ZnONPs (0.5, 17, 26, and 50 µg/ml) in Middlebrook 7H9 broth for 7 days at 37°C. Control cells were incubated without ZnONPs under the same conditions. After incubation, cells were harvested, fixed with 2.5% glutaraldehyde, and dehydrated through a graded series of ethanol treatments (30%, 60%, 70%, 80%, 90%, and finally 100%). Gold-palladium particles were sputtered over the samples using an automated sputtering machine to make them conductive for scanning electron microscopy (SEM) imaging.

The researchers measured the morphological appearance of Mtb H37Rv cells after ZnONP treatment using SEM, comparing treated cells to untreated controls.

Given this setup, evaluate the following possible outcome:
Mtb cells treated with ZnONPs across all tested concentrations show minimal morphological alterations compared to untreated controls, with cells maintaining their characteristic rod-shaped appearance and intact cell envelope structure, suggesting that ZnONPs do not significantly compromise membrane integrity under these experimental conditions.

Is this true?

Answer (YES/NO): NO